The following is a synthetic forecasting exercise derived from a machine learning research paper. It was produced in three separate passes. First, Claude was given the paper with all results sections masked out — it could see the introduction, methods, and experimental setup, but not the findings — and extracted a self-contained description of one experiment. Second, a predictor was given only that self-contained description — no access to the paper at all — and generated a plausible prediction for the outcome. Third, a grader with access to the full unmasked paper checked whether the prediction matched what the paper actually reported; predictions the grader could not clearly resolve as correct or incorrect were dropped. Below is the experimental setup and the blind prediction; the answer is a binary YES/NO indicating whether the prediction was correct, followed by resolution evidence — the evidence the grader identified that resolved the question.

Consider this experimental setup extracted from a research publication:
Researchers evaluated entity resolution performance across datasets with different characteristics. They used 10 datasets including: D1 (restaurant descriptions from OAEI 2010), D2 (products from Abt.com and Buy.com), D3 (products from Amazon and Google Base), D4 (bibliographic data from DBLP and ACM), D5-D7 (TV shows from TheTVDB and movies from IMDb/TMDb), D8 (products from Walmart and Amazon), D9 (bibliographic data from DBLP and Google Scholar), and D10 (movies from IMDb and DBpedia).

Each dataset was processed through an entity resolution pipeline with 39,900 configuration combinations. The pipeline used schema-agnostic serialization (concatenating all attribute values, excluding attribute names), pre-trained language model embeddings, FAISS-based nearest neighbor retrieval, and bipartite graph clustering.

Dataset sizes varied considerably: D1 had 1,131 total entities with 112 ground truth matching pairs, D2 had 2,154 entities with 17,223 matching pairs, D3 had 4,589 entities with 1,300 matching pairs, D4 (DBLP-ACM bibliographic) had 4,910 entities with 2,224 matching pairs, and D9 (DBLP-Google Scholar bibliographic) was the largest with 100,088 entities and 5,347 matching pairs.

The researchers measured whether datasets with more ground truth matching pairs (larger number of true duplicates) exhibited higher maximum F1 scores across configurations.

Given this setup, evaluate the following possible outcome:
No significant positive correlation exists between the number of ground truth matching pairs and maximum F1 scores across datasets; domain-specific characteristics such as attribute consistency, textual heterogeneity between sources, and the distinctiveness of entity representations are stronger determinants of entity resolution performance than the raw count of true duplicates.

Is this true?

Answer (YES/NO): YES